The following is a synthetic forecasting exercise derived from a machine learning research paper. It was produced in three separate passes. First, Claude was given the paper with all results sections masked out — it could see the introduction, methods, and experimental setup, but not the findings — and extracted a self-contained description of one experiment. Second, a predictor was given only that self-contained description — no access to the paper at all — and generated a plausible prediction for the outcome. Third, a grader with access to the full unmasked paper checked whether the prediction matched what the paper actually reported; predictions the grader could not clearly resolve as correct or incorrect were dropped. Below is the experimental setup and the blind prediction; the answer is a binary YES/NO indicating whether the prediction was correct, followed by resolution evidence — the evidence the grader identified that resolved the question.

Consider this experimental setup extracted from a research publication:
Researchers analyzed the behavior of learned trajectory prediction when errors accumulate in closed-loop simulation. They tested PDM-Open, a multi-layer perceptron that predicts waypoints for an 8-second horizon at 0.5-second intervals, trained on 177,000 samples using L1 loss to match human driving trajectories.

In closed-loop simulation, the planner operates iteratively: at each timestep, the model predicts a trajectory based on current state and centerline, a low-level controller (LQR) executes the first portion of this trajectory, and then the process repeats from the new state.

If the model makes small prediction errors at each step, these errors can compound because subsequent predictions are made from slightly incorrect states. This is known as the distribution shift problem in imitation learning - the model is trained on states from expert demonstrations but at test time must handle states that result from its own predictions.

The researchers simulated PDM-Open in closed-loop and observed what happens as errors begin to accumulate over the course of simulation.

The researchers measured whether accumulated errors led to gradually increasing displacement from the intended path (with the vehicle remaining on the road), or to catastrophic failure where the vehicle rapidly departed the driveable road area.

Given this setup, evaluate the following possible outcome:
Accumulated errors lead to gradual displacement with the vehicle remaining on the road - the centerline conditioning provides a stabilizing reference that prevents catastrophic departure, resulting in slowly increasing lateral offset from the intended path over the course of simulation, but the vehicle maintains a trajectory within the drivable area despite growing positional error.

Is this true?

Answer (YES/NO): NO